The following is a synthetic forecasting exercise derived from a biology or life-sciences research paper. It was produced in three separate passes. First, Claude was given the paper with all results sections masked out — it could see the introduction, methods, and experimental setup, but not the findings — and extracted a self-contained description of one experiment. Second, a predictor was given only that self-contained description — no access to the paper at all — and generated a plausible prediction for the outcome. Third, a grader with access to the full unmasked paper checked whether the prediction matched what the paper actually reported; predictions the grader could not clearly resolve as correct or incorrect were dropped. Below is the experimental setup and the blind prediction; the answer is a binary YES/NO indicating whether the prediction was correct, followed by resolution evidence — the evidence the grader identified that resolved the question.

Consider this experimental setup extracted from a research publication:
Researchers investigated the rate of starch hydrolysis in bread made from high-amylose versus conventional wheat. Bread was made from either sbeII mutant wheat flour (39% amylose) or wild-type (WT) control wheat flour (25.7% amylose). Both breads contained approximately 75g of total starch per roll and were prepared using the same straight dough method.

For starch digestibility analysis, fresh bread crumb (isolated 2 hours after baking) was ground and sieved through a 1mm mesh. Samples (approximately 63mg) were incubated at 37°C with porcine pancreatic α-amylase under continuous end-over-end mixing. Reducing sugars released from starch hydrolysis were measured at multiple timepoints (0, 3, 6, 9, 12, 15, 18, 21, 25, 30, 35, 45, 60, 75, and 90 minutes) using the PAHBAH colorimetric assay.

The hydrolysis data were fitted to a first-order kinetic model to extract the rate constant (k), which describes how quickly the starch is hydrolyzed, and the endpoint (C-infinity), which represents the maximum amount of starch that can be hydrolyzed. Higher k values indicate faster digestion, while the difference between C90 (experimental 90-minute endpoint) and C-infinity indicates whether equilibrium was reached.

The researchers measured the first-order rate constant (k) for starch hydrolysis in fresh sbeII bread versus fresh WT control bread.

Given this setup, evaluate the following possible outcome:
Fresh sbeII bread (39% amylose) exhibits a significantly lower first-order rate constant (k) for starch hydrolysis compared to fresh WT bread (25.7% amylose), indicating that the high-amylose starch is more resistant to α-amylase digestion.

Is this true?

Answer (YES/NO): YES